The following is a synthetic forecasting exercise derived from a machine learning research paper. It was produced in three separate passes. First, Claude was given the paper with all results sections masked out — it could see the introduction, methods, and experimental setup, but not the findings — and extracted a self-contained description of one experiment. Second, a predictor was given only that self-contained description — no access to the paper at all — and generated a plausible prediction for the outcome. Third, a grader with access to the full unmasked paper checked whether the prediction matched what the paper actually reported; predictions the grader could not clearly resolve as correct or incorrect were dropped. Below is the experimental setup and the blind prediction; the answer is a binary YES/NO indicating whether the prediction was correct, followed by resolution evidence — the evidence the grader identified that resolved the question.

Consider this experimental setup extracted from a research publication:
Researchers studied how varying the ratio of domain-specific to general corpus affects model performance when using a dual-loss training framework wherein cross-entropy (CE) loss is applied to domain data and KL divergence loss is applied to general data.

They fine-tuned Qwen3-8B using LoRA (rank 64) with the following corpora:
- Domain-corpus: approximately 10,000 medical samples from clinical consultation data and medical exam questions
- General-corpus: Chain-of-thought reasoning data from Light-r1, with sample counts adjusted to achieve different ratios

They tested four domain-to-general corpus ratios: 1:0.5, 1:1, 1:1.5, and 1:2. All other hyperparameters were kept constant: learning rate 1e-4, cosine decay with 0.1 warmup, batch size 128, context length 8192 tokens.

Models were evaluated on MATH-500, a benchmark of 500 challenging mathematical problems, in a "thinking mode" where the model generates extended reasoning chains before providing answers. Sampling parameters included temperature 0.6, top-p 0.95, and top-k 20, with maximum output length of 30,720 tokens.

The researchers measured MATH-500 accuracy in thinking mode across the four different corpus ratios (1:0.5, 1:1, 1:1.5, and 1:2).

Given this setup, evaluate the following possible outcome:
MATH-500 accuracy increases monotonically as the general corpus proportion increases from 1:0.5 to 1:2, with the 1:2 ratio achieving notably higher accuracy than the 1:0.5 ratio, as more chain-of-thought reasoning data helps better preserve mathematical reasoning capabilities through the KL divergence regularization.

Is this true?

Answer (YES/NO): NO